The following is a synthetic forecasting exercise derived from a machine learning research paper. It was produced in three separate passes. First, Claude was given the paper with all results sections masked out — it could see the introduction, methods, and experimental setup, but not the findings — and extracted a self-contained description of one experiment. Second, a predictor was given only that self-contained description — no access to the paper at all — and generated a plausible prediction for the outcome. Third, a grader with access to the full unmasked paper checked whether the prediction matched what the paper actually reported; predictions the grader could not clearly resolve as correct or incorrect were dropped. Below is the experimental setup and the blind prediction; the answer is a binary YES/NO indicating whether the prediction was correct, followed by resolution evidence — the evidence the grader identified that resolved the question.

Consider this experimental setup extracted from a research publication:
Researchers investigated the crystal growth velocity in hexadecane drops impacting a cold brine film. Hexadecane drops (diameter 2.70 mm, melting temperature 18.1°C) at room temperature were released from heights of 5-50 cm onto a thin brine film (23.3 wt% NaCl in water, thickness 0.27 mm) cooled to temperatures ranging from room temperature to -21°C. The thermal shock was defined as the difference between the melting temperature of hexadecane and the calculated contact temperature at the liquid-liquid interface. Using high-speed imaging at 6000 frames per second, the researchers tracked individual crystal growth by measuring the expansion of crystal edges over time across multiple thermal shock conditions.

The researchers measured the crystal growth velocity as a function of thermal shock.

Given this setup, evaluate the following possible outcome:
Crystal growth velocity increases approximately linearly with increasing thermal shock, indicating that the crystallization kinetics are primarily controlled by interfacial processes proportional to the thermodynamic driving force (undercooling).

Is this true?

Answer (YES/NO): YES